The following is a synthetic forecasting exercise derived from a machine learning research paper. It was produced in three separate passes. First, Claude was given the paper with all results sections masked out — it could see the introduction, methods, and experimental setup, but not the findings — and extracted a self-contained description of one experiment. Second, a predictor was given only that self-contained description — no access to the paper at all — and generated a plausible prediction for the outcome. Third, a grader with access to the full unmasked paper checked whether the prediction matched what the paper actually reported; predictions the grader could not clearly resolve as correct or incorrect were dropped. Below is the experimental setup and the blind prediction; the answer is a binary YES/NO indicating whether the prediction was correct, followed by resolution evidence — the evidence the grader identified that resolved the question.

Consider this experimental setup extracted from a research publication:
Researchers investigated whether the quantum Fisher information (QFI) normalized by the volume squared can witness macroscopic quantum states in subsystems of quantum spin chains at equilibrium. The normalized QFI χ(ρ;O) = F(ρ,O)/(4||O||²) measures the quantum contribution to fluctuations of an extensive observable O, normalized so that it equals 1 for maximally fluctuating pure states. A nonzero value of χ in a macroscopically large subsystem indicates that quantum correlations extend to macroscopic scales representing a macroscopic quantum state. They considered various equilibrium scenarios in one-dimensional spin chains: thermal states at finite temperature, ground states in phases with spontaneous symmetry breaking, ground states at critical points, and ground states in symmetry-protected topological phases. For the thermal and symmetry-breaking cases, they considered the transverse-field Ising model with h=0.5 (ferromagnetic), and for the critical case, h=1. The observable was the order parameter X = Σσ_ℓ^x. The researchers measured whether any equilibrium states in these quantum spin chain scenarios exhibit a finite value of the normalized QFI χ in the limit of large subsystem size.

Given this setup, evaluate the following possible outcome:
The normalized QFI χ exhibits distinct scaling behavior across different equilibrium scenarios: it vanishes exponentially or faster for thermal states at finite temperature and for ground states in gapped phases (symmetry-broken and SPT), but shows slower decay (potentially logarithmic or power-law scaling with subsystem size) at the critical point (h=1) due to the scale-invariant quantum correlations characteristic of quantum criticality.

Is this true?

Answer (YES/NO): NO